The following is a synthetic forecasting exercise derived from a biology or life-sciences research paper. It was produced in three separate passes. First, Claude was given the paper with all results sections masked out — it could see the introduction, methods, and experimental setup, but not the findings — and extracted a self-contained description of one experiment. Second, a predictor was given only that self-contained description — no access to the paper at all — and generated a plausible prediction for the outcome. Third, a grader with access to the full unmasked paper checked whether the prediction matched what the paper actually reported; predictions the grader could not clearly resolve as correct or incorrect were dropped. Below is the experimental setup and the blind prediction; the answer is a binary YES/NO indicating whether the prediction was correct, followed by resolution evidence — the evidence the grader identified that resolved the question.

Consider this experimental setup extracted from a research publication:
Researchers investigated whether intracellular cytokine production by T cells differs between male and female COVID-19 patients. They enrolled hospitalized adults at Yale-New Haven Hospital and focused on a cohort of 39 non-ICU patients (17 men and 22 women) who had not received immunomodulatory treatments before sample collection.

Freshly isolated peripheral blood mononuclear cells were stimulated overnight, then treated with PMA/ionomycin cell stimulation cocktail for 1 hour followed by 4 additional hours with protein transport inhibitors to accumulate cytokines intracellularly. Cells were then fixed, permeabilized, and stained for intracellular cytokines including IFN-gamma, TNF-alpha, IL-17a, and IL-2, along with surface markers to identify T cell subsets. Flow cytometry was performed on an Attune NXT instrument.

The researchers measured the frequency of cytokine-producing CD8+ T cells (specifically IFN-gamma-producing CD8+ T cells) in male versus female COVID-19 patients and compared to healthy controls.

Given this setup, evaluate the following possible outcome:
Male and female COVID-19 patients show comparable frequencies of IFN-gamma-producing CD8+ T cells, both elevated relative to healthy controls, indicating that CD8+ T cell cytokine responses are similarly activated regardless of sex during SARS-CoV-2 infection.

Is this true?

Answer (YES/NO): YES